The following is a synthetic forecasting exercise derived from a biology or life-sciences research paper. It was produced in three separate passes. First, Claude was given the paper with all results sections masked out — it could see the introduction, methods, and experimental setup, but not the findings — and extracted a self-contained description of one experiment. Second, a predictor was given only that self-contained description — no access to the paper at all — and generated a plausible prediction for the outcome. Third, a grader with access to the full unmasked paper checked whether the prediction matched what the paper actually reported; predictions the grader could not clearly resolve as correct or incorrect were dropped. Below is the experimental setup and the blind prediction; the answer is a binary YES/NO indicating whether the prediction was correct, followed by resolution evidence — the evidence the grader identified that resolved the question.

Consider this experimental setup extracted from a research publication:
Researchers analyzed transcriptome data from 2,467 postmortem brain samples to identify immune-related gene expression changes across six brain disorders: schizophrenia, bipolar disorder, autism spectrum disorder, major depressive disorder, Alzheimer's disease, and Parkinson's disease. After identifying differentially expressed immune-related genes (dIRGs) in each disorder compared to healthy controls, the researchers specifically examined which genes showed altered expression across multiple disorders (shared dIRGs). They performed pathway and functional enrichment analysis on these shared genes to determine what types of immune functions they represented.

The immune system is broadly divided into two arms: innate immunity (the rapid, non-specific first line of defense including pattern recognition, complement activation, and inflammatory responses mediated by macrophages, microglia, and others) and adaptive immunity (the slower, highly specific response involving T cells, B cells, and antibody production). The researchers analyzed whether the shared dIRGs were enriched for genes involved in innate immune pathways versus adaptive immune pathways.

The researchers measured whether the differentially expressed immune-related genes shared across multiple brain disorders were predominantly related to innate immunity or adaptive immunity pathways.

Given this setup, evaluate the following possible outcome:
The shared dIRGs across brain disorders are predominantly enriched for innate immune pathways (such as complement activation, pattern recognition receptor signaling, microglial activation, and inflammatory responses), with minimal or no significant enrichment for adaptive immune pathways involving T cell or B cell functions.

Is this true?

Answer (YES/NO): YES